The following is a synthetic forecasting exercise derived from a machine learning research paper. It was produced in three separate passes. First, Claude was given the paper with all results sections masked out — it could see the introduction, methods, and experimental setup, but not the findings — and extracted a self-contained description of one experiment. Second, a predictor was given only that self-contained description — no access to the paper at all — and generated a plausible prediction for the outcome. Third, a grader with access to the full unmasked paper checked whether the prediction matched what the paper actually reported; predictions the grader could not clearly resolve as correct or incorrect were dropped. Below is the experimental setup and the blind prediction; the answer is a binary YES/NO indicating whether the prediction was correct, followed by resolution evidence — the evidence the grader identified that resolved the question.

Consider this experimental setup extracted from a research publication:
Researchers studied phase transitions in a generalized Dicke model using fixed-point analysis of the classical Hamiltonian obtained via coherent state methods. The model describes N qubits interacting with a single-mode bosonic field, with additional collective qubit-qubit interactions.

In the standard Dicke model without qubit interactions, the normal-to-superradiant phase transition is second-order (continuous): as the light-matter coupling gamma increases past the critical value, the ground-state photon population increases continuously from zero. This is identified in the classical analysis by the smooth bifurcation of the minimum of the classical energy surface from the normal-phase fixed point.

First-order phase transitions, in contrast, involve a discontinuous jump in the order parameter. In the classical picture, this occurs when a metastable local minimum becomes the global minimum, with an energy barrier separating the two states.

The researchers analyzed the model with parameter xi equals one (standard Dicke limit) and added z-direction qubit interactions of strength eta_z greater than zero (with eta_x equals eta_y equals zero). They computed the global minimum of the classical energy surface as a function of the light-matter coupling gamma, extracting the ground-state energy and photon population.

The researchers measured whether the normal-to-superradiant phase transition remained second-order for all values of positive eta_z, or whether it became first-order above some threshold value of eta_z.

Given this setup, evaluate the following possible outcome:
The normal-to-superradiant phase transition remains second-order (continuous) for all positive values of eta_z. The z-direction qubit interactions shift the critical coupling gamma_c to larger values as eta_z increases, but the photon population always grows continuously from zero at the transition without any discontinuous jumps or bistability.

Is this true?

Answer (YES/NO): NO